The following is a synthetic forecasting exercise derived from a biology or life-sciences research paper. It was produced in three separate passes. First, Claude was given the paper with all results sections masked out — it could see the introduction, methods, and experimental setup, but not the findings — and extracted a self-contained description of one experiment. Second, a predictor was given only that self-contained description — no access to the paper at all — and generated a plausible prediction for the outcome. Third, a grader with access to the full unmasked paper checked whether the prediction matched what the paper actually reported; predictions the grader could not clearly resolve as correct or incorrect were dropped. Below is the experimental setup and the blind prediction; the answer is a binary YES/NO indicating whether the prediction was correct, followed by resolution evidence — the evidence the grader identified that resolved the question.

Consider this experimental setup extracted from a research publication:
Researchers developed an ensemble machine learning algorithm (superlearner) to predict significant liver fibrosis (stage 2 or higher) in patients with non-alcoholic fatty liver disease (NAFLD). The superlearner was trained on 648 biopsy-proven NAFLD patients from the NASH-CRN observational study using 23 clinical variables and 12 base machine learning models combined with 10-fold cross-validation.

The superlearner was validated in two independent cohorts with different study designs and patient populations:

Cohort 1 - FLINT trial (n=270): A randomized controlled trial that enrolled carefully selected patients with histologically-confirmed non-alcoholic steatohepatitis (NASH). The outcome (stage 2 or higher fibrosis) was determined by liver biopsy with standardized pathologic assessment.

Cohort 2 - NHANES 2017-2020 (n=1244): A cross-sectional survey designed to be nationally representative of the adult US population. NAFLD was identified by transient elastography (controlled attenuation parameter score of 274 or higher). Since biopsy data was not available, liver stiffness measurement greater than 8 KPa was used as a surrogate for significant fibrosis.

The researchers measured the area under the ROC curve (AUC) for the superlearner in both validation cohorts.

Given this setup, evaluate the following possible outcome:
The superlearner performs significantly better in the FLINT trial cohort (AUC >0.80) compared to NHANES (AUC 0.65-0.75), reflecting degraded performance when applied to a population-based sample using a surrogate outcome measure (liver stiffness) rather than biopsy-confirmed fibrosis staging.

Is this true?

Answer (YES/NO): NO